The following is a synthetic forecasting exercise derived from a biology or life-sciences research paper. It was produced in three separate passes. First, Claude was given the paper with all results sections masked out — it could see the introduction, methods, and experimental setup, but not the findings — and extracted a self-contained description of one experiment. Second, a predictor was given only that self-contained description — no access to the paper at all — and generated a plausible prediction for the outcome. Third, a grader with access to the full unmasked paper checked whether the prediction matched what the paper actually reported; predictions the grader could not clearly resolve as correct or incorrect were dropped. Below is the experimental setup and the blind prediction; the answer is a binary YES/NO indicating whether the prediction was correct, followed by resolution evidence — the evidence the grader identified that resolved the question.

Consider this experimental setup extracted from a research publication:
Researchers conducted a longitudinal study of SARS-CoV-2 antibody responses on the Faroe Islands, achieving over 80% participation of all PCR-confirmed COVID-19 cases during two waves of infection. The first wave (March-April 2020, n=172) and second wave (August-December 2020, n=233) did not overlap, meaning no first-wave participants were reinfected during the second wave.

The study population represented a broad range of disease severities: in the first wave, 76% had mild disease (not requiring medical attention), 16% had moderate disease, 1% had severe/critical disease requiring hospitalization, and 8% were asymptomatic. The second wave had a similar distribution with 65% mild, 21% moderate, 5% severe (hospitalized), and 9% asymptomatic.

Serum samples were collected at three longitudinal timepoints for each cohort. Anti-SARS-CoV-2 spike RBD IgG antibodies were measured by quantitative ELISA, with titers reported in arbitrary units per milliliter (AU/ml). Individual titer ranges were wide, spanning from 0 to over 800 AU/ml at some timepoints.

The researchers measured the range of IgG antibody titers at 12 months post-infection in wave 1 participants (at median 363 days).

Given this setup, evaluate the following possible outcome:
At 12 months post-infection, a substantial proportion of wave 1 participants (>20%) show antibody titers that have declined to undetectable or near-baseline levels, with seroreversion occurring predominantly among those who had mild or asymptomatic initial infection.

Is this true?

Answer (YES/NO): NO